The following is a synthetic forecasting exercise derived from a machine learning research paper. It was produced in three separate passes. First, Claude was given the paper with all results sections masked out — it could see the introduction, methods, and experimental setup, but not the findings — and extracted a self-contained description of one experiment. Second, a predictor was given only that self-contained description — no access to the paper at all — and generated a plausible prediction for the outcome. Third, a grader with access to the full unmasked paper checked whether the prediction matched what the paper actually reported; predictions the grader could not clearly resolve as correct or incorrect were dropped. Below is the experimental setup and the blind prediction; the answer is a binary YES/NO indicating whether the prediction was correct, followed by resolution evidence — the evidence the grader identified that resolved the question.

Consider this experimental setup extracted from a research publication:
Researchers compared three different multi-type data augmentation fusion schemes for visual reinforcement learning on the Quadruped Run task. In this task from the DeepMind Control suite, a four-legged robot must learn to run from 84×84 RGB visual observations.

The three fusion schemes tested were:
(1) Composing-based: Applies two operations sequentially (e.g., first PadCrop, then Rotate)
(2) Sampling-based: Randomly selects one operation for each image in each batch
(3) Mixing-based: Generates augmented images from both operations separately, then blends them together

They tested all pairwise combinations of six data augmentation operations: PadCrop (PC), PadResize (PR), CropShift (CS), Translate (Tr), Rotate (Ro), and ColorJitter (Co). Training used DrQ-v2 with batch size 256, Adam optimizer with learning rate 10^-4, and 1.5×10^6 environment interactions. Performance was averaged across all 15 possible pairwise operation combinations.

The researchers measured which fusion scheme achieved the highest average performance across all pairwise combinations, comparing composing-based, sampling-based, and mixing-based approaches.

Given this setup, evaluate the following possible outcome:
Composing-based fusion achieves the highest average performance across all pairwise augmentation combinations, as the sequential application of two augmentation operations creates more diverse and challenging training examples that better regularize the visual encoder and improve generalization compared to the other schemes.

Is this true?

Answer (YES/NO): NO